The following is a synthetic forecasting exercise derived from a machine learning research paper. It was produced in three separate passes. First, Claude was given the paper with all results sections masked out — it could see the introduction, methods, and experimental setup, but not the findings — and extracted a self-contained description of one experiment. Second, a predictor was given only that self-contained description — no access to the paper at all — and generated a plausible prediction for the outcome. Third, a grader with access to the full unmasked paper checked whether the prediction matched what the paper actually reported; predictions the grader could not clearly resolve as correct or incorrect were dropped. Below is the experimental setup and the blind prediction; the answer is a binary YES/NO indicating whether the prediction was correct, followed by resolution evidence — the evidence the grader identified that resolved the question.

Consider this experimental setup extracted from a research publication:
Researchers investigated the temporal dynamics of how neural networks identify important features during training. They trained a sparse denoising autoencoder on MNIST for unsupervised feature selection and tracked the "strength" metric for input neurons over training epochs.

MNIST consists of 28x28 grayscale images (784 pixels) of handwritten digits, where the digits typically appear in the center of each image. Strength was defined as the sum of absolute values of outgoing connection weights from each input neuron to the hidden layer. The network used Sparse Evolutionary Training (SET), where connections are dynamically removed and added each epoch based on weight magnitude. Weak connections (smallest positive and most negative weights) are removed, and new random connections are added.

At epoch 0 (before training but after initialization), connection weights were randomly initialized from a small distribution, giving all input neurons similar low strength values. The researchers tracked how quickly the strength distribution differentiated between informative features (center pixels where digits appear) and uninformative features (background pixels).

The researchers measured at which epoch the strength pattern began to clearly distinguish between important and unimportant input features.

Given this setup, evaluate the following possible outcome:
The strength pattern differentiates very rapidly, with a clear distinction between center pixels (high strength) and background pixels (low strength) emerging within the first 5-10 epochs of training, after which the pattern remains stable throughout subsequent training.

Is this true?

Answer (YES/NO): YES